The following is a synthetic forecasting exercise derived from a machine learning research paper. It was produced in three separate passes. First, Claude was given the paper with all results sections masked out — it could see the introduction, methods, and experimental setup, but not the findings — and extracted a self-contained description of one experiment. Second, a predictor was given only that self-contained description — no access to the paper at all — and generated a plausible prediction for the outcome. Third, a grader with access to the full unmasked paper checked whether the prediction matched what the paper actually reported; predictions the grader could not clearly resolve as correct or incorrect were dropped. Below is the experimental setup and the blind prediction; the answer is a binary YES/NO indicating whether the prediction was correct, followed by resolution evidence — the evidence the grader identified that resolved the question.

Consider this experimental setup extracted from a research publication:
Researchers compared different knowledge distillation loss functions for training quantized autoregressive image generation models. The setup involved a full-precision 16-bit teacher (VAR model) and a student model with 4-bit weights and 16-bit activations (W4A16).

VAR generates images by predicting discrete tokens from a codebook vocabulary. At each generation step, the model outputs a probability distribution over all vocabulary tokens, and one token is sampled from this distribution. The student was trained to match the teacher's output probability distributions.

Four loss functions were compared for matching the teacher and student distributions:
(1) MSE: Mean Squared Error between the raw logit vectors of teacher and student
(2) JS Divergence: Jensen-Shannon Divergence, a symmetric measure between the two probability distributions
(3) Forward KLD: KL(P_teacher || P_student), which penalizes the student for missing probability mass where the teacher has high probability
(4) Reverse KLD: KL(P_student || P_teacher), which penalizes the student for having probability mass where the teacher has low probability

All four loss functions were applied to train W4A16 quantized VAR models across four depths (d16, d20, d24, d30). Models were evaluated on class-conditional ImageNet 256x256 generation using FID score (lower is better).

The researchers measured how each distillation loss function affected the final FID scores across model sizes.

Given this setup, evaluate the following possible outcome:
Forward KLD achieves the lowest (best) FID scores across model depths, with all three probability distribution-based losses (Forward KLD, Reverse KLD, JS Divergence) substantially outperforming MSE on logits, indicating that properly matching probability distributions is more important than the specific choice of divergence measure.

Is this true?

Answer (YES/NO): NO